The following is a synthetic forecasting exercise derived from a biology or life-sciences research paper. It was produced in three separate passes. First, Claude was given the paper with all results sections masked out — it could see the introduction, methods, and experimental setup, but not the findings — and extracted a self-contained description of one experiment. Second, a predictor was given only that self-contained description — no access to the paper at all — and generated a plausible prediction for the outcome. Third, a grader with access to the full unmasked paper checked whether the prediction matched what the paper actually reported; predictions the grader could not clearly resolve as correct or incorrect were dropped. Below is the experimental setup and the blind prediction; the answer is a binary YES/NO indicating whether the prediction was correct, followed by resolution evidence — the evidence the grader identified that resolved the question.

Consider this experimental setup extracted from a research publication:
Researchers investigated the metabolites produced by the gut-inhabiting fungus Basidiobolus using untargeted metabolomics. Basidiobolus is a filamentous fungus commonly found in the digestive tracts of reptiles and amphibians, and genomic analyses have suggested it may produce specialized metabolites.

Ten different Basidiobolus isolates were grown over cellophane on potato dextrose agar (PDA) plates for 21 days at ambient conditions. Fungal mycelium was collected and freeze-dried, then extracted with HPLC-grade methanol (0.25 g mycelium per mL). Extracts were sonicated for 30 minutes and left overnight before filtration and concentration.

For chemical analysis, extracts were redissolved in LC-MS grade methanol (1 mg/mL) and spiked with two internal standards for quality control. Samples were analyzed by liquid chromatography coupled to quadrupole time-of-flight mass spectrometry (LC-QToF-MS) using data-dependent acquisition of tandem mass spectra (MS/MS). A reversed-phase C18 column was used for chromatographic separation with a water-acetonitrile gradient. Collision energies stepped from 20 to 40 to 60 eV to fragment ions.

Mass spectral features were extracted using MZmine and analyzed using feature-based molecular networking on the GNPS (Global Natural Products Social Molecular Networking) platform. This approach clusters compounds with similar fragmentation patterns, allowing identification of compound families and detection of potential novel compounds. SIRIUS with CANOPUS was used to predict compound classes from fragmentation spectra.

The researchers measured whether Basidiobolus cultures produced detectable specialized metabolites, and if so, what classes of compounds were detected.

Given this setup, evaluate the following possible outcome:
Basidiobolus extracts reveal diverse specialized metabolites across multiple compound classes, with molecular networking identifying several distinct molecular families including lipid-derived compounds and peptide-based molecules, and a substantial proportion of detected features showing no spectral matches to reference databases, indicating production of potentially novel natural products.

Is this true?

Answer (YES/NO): YES